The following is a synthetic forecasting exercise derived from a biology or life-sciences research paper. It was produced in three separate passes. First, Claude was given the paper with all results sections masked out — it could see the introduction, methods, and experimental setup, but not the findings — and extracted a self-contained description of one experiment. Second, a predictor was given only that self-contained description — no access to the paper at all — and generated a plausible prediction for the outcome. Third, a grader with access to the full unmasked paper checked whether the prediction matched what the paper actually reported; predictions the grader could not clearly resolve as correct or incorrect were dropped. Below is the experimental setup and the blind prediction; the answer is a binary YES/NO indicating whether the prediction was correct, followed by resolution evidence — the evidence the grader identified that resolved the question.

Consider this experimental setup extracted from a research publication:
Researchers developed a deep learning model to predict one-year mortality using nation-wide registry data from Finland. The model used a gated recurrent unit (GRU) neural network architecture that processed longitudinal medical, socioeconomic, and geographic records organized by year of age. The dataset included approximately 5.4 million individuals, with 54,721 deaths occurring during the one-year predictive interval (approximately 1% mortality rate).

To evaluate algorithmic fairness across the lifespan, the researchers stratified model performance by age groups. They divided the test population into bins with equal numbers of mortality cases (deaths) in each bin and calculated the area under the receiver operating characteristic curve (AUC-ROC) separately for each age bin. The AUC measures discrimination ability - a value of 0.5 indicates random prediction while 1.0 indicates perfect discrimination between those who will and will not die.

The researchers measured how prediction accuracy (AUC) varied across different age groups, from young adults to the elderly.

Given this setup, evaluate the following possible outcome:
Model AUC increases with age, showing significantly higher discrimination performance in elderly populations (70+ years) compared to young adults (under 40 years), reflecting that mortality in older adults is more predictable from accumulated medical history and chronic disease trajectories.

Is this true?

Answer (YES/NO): NO